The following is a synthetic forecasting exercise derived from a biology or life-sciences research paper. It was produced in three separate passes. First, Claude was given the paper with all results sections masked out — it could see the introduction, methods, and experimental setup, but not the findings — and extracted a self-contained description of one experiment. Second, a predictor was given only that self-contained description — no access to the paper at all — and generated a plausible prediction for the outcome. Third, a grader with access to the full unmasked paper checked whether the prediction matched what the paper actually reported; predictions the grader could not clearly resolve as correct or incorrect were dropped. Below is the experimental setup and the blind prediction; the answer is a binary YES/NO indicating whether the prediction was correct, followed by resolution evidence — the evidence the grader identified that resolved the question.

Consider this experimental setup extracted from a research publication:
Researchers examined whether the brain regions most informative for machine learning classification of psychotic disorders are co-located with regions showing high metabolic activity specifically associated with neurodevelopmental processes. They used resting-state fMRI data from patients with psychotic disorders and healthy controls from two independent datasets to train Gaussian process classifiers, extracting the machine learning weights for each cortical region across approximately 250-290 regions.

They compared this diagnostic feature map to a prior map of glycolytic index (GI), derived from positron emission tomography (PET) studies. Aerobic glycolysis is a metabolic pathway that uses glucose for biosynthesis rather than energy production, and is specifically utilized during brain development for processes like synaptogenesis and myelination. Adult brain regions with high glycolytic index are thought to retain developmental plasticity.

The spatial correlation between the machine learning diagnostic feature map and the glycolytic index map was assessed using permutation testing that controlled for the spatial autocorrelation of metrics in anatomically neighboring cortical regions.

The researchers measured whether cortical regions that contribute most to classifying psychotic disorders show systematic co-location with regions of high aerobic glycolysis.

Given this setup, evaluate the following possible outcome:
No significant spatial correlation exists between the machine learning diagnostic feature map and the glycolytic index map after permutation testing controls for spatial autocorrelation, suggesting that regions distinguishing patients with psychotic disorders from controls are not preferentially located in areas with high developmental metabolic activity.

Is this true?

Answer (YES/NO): NO